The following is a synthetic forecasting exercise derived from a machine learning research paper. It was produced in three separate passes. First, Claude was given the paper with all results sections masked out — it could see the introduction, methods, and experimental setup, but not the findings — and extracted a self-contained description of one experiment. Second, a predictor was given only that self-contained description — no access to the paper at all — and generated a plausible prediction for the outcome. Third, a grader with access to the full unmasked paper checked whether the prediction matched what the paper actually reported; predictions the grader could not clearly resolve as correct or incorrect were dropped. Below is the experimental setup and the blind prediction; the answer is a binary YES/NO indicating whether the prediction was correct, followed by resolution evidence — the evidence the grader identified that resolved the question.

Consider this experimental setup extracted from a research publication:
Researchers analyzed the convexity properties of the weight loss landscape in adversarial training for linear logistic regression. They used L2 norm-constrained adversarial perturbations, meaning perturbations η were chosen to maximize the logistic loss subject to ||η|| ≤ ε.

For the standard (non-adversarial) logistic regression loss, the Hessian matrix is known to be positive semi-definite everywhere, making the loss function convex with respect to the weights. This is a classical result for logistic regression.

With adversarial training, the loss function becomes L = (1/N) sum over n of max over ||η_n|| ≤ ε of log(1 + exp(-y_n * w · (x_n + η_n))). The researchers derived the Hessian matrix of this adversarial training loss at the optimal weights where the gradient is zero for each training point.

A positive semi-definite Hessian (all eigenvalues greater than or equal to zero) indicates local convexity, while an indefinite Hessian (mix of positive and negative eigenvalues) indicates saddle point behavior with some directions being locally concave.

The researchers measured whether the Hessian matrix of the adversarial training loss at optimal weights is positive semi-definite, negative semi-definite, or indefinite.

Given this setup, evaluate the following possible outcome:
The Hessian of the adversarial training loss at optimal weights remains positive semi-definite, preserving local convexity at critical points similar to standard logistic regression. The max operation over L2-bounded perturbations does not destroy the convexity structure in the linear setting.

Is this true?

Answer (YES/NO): YES